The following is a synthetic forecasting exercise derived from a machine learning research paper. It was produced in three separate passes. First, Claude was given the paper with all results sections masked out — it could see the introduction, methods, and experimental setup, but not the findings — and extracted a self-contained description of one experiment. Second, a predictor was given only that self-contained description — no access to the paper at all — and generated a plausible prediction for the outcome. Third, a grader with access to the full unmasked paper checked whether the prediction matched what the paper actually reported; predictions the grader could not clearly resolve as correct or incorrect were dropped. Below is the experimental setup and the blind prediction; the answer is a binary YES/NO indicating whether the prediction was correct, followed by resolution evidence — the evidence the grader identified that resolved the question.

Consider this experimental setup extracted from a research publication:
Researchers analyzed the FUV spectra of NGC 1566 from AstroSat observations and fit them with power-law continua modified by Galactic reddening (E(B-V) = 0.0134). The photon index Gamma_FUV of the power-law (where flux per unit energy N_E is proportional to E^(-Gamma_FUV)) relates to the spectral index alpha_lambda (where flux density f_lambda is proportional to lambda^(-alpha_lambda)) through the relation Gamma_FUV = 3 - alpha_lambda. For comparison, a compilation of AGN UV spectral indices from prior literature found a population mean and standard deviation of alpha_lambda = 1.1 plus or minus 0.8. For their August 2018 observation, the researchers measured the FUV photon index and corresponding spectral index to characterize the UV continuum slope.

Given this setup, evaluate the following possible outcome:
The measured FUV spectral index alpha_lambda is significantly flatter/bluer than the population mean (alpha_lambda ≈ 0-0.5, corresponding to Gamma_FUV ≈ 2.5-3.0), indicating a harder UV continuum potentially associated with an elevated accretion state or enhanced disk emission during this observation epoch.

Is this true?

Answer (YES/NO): NO